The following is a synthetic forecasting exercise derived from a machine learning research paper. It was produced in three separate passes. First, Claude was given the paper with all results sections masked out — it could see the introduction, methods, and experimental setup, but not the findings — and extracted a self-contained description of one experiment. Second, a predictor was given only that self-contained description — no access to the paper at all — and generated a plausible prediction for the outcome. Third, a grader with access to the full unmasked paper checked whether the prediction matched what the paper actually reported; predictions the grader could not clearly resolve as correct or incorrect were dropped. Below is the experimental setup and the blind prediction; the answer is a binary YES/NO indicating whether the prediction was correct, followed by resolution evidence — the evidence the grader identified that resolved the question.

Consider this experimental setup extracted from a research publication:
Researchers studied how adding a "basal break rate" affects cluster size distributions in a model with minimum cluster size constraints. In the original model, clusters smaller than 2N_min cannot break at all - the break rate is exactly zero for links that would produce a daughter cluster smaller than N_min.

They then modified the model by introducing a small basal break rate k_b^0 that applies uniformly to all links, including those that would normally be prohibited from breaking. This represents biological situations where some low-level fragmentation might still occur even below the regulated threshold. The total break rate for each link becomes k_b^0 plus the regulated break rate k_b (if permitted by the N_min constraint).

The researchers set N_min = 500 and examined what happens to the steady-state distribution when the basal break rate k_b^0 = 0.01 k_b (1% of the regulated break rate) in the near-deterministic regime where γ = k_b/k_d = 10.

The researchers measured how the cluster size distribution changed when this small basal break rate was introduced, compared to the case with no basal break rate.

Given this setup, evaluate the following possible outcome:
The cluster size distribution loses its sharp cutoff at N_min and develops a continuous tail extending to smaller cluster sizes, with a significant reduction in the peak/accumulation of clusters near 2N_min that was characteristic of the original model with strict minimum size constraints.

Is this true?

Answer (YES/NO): YES